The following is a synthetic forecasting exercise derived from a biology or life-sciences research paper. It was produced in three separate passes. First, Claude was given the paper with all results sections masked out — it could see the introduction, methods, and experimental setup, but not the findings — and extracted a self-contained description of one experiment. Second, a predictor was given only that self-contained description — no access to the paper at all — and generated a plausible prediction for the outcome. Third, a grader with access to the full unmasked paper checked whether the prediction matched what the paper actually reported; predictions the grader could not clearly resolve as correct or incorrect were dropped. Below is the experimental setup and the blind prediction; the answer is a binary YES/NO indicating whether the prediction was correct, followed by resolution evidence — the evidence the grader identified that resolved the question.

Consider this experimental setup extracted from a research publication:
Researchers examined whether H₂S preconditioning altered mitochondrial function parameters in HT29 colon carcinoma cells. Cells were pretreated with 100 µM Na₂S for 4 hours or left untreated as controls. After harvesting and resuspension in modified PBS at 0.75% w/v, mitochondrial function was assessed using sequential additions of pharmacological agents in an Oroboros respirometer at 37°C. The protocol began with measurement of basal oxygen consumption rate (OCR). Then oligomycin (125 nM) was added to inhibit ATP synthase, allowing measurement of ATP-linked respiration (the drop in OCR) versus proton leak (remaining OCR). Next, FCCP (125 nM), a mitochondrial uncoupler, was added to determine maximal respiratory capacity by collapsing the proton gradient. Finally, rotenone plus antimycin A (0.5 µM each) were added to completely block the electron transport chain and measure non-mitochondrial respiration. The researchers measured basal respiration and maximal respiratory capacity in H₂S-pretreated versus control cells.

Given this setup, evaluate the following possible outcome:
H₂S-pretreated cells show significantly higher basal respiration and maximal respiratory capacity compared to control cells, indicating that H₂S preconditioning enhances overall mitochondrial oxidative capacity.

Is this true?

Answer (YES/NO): NO